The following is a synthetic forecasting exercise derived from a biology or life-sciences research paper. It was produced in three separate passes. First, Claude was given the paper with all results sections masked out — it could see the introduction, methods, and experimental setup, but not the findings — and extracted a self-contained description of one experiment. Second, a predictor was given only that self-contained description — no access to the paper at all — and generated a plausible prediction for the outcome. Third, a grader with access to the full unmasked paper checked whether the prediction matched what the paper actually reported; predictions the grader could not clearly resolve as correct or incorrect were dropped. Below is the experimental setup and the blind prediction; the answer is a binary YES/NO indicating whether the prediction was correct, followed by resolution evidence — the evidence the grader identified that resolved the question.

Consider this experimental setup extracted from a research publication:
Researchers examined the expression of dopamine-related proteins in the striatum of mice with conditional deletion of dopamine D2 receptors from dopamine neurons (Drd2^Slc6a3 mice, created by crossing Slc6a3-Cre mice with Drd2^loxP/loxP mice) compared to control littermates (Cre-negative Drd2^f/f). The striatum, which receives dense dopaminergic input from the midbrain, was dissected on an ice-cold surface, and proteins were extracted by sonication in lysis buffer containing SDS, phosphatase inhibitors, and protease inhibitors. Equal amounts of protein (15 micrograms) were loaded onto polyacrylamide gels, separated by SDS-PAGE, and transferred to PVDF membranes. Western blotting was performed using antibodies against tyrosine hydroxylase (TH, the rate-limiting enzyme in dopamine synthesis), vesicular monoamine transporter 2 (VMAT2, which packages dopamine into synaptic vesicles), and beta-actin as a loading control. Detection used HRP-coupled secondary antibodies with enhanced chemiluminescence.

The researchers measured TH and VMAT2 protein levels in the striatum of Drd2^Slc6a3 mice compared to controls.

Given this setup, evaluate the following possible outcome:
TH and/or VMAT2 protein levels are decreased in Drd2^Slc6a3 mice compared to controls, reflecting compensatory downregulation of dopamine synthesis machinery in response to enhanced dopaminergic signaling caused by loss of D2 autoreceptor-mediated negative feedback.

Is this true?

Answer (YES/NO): NO